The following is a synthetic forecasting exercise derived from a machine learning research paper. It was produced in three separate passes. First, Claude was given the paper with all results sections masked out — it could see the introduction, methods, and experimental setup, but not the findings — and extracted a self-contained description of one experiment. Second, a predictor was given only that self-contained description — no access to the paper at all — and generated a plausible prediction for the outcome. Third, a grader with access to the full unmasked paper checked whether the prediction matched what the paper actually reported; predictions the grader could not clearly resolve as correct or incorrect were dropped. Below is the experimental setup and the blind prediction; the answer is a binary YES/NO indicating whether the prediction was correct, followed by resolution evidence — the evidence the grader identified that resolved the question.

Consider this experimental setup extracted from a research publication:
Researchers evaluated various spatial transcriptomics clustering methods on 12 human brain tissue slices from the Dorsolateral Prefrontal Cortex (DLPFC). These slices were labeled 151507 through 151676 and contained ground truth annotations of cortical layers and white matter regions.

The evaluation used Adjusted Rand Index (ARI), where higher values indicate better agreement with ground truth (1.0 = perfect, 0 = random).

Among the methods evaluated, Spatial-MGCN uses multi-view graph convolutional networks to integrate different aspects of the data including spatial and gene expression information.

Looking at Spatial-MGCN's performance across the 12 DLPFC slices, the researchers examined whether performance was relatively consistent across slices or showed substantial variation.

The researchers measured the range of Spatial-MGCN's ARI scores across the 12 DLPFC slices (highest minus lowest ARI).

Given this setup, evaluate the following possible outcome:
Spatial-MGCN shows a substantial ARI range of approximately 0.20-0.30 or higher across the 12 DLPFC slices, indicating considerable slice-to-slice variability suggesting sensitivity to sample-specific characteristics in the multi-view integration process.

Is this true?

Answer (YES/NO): YES